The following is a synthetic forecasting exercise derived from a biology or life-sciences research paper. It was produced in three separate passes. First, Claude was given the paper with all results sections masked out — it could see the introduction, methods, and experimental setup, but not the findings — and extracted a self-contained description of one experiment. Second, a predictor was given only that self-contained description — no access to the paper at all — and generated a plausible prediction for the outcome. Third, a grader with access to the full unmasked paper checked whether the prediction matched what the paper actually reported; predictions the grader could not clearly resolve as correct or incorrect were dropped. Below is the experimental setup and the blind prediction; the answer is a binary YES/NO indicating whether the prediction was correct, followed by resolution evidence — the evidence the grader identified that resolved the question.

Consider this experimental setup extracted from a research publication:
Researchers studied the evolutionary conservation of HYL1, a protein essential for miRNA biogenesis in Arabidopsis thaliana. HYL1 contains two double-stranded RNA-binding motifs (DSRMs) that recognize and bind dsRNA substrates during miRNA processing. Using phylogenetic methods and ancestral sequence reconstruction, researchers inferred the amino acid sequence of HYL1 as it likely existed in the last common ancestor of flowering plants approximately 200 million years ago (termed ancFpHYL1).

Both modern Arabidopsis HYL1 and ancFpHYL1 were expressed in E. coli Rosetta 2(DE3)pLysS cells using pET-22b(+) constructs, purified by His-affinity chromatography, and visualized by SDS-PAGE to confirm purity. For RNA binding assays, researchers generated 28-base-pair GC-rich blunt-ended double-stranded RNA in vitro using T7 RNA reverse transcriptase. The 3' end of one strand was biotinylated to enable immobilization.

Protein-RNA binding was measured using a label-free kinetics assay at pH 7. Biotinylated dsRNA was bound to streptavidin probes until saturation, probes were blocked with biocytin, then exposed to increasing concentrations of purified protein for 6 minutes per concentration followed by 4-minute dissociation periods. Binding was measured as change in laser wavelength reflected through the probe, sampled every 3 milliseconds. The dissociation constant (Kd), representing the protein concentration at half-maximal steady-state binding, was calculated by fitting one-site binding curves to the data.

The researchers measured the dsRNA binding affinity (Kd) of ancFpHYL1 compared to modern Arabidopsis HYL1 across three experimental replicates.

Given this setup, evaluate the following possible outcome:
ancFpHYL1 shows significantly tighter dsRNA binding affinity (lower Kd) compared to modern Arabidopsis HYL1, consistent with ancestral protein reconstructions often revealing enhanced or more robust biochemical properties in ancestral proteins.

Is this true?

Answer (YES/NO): NO